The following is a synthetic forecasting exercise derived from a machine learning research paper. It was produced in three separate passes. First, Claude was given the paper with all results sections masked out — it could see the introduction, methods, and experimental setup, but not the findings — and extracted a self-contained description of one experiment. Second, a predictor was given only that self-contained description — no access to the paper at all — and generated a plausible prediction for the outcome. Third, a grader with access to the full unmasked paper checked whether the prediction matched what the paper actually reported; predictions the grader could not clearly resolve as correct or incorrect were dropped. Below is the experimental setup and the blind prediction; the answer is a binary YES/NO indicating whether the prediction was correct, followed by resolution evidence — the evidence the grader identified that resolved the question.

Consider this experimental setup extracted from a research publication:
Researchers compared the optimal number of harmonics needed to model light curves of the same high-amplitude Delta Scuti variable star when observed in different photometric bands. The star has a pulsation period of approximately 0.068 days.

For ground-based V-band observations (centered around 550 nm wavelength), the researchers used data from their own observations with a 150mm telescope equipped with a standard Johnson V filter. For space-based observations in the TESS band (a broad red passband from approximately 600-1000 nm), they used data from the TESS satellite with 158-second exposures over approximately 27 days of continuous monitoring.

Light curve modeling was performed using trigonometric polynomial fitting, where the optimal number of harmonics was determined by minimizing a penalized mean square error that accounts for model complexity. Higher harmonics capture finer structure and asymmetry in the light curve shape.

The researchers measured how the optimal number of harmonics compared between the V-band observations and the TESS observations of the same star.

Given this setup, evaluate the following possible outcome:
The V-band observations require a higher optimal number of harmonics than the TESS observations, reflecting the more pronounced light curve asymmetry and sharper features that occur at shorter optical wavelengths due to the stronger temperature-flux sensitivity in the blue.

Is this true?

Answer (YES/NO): NO